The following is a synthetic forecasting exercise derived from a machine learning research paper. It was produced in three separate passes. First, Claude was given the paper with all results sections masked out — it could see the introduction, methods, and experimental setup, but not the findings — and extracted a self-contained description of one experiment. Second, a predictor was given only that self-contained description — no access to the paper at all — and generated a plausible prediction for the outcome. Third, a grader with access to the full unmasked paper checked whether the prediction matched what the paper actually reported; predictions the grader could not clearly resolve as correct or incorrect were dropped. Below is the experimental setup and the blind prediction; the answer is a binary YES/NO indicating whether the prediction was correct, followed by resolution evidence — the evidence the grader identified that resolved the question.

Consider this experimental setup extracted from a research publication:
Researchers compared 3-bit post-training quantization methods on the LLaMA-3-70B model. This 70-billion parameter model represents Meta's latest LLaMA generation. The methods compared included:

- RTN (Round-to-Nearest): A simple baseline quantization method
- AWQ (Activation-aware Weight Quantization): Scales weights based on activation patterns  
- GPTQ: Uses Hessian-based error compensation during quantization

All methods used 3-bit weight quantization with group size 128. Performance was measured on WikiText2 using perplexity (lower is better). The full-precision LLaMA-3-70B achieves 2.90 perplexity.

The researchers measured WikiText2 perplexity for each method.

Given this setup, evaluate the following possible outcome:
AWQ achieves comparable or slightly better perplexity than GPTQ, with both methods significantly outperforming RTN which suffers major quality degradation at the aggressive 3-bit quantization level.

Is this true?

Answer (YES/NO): YES